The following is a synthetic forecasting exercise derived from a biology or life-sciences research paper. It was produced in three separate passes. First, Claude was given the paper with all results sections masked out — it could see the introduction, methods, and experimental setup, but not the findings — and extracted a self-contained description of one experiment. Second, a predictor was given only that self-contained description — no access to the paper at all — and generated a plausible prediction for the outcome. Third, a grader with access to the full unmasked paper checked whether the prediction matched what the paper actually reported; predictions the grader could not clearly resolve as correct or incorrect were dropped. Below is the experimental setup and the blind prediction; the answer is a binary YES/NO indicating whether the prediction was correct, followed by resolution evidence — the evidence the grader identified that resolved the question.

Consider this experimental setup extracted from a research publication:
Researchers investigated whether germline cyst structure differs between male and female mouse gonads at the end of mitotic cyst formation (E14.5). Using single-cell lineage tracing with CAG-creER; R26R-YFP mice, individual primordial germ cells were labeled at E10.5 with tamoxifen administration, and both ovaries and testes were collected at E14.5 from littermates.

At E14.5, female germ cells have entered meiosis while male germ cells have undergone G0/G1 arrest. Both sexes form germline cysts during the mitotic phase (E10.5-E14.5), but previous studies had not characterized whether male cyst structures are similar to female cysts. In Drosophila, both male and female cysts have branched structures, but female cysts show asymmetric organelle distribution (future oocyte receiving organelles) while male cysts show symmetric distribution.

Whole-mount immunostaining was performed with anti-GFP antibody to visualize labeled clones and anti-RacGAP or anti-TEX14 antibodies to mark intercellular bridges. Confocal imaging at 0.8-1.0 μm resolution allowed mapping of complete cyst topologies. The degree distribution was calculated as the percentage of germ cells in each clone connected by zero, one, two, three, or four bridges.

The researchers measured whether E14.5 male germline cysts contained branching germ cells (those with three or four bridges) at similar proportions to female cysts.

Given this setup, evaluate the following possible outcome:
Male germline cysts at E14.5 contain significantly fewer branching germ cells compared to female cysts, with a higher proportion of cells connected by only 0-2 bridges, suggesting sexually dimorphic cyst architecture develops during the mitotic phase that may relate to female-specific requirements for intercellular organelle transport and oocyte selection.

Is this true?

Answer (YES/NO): NO